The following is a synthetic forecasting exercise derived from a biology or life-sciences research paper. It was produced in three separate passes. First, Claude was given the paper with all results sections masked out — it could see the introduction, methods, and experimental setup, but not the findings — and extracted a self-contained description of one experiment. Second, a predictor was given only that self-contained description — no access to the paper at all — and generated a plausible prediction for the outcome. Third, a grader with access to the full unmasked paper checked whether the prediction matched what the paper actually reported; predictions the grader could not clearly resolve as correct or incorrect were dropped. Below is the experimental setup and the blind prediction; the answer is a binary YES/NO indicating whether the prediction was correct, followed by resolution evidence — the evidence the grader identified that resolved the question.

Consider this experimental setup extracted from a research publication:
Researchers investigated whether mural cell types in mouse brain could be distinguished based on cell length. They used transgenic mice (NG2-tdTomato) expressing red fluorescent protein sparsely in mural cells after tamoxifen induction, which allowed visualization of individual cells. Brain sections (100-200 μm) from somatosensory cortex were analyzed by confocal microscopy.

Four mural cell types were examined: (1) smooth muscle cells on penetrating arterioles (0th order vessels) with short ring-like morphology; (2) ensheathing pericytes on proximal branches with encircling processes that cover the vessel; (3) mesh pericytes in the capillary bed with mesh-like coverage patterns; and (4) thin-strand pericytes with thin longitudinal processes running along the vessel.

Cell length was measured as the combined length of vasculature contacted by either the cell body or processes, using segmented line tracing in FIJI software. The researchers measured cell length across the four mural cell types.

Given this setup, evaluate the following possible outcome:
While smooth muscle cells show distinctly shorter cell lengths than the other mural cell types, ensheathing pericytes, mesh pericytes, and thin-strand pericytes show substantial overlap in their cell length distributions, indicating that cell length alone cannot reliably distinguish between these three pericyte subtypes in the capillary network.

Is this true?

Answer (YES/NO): NO